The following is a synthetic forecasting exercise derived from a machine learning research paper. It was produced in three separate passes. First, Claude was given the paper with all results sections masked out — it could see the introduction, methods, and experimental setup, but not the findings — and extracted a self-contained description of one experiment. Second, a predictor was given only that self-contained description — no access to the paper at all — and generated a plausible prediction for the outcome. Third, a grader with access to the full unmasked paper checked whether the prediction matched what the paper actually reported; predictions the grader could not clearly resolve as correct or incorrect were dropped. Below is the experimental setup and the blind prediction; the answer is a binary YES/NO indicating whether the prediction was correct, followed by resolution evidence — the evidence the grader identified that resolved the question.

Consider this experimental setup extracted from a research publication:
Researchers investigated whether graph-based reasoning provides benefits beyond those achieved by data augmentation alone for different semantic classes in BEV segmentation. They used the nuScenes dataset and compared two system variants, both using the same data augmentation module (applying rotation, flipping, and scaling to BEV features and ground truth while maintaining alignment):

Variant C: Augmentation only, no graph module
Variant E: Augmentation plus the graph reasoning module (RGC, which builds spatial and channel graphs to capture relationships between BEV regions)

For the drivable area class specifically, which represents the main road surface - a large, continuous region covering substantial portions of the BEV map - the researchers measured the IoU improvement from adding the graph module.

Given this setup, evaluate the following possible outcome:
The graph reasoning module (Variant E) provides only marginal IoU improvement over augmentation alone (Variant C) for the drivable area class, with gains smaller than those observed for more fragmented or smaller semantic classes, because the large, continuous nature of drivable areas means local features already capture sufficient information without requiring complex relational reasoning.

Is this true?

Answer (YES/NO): YES